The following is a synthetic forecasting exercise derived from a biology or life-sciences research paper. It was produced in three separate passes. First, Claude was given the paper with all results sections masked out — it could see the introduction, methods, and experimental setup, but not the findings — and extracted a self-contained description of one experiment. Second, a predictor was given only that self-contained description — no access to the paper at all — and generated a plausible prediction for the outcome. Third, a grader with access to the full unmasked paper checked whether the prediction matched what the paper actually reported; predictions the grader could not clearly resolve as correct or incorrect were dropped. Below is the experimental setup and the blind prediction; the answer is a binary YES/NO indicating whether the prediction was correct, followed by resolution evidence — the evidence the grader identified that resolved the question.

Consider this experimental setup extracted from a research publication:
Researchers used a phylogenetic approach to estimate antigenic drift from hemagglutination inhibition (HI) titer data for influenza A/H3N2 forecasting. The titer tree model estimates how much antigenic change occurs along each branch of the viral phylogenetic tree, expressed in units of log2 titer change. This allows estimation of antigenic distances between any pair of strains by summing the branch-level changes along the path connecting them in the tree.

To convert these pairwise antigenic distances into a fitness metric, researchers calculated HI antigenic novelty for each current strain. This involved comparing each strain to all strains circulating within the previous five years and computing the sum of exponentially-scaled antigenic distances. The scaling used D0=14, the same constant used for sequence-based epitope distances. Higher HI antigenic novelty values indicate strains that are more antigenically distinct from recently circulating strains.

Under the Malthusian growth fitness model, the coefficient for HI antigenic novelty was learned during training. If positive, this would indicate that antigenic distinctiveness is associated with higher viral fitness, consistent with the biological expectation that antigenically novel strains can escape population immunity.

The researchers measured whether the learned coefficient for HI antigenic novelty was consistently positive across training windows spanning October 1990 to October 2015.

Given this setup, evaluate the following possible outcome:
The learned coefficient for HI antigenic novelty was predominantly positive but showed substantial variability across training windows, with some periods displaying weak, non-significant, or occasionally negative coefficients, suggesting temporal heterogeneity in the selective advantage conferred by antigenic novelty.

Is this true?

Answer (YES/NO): NO